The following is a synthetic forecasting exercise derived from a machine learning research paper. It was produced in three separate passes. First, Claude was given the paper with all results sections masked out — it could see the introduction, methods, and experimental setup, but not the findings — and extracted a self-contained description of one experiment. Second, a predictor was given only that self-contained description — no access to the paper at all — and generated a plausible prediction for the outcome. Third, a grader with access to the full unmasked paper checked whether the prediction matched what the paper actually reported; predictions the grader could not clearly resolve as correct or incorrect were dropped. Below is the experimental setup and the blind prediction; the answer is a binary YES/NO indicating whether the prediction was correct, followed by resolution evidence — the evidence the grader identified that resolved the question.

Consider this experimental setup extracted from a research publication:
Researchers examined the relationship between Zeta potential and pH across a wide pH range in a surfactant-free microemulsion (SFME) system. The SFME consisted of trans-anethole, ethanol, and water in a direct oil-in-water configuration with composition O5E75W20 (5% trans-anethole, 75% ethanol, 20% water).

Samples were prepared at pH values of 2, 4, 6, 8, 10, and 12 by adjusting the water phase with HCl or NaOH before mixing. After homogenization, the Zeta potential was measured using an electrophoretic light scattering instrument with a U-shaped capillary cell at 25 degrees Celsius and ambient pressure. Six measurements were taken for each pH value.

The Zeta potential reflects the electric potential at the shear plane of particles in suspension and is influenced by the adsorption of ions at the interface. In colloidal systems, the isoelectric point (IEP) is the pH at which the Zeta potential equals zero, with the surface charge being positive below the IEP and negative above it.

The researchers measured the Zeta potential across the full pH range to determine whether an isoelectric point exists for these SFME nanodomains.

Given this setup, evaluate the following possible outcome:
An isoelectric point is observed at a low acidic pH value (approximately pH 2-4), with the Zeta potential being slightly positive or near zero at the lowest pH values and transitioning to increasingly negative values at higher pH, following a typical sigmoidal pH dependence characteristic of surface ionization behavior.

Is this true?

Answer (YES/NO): NO